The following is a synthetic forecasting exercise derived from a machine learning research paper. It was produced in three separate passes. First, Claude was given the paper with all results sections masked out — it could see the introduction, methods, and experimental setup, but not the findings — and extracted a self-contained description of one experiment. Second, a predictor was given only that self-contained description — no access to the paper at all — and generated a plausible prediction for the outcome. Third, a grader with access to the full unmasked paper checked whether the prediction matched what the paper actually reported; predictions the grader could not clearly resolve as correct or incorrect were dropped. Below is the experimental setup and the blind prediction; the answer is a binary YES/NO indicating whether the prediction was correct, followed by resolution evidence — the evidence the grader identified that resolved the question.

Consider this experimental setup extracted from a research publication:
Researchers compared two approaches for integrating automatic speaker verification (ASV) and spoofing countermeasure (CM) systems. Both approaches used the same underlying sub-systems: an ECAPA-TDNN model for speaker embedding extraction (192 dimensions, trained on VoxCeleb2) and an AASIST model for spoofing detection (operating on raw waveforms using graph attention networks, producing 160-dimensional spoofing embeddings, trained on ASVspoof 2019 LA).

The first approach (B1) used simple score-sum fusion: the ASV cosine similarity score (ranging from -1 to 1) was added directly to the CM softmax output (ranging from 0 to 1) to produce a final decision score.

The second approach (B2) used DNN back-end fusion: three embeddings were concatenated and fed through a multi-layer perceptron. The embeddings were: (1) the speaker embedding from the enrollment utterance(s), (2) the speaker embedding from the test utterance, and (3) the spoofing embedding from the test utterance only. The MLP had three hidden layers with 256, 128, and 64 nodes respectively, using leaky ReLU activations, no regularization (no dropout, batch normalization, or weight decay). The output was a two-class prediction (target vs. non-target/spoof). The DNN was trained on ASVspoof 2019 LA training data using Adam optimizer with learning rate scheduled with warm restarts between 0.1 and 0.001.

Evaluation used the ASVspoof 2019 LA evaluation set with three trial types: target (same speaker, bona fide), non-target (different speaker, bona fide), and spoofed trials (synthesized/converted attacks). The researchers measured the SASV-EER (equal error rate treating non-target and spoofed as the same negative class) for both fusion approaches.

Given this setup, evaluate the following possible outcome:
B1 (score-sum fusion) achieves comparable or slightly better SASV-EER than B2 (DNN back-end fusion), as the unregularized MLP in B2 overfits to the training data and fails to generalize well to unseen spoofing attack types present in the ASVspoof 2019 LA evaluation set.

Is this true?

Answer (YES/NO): NO